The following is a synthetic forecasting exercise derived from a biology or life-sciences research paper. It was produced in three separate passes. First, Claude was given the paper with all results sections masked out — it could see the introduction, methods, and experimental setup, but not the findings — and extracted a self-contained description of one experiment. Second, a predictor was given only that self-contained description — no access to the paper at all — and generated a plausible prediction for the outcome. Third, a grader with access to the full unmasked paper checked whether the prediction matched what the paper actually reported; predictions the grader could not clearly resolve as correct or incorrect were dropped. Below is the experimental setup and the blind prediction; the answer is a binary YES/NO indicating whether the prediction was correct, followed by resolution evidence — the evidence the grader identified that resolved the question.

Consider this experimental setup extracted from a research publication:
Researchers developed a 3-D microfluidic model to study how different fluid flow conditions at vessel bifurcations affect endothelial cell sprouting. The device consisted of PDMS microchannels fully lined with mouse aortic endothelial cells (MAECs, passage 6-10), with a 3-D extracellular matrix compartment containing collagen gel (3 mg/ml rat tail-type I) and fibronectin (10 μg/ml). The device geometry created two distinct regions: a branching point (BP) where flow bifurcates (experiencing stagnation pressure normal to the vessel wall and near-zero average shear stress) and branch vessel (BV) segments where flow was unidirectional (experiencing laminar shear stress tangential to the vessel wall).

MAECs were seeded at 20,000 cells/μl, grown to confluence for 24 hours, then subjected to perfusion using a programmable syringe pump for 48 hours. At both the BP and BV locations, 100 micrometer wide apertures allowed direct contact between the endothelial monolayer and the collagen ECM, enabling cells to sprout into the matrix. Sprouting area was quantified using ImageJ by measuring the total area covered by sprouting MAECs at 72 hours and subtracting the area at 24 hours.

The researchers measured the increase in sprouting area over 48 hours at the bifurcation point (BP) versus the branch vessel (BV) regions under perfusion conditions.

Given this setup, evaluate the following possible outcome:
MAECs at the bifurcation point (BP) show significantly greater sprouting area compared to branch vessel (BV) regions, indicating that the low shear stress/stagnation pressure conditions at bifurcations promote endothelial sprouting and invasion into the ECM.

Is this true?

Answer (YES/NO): NO